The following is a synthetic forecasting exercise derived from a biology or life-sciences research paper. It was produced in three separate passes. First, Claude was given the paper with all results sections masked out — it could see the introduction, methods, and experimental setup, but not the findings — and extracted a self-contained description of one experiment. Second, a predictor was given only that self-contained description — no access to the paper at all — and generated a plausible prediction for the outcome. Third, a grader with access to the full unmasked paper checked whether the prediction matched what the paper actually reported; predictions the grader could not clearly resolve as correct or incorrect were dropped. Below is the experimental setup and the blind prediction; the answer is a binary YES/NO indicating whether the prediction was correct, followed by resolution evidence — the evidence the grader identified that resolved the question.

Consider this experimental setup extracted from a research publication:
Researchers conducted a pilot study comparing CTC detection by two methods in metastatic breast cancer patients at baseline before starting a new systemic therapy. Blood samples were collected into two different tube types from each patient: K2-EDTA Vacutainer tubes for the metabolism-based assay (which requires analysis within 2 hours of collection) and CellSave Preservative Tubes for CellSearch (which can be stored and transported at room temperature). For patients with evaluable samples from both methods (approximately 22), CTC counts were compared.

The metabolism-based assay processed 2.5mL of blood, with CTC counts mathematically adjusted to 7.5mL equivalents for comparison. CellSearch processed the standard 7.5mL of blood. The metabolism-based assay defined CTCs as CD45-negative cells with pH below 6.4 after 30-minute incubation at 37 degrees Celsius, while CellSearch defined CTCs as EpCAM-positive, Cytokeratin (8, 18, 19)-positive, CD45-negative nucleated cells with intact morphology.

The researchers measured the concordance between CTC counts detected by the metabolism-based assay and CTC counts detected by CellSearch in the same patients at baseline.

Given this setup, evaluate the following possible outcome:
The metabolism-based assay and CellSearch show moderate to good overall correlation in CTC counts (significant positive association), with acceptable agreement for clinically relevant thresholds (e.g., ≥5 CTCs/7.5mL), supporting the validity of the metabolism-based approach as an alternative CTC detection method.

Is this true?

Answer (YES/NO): NO